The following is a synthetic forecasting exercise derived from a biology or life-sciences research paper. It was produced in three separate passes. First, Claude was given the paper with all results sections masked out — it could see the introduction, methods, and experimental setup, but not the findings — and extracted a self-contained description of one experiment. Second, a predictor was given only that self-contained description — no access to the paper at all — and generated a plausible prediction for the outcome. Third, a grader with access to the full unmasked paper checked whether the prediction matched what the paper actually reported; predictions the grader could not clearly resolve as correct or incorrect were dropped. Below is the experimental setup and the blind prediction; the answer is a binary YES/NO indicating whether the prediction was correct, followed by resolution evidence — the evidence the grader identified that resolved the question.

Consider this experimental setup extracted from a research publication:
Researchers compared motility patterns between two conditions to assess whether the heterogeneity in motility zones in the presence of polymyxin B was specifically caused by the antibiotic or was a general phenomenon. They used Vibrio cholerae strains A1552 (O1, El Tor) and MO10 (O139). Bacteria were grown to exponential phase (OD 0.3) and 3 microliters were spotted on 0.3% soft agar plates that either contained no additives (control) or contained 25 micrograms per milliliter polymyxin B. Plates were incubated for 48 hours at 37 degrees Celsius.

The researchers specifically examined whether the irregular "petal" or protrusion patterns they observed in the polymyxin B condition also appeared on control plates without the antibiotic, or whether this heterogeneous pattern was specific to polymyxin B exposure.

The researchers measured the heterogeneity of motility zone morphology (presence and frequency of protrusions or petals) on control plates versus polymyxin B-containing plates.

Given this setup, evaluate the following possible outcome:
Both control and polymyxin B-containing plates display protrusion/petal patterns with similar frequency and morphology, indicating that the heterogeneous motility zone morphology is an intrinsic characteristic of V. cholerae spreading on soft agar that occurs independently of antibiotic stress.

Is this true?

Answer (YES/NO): NO